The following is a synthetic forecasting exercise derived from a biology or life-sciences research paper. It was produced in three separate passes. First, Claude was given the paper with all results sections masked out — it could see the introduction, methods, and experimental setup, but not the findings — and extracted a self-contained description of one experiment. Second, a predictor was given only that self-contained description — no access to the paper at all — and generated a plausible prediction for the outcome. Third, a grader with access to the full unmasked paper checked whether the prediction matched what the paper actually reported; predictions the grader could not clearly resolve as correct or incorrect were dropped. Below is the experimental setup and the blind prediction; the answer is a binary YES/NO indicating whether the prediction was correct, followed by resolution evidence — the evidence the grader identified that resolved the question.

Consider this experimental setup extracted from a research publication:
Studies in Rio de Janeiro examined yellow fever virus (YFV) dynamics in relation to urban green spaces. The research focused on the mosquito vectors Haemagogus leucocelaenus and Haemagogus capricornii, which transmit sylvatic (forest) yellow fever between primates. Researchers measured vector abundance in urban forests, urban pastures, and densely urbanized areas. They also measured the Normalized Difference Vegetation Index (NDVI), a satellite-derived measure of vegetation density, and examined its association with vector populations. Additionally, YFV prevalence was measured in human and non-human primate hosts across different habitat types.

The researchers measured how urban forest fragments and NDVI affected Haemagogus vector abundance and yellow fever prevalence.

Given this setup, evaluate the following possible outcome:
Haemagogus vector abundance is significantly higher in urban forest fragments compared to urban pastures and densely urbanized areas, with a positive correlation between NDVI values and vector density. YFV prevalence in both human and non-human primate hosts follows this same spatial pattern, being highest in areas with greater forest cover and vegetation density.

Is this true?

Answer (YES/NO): NO